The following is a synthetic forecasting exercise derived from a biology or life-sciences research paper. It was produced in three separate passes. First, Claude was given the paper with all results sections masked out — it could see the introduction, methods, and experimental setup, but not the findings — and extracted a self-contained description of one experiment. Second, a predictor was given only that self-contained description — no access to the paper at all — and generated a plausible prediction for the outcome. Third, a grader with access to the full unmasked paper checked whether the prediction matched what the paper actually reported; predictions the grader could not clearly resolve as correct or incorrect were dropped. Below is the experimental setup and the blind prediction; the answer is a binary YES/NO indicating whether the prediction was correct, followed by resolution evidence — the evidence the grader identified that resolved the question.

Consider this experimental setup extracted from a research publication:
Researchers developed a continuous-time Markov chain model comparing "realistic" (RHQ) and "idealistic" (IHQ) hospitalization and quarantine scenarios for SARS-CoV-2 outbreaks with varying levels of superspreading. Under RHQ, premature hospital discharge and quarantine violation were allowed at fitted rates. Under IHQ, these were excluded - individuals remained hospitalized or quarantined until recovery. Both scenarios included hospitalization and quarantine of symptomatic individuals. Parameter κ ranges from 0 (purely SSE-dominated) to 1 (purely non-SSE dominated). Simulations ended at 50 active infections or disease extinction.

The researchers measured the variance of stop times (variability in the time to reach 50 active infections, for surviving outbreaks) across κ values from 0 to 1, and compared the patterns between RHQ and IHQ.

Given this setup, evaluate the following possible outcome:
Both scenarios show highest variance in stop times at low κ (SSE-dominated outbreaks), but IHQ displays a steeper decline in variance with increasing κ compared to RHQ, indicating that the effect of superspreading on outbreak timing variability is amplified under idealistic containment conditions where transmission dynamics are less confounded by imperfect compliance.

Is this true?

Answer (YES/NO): NO